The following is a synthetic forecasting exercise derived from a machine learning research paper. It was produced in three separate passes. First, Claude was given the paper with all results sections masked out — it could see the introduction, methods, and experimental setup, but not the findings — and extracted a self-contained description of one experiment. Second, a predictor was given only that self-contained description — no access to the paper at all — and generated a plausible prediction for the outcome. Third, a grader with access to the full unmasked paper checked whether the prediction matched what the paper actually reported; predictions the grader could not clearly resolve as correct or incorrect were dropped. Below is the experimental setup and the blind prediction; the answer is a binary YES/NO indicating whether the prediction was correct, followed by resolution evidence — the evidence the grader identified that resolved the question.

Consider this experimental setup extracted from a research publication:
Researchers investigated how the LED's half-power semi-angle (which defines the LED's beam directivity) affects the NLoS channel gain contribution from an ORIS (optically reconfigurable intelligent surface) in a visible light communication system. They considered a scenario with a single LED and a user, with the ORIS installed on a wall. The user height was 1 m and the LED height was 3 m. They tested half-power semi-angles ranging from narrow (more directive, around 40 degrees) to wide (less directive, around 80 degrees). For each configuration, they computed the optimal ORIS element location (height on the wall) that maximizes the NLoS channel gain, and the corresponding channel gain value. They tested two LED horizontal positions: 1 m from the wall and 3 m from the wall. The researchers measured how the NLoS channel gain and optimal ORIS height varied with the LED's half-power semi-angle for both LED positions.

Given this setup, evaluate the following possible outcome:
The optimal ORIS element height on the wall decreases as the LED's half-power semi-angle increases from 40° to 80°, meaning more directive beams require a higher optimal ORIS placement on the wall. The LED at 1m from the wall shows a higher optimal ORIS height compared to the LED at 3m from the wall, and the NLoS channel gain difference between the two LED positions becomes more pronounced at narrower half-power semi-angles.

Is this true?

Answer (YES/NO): NO